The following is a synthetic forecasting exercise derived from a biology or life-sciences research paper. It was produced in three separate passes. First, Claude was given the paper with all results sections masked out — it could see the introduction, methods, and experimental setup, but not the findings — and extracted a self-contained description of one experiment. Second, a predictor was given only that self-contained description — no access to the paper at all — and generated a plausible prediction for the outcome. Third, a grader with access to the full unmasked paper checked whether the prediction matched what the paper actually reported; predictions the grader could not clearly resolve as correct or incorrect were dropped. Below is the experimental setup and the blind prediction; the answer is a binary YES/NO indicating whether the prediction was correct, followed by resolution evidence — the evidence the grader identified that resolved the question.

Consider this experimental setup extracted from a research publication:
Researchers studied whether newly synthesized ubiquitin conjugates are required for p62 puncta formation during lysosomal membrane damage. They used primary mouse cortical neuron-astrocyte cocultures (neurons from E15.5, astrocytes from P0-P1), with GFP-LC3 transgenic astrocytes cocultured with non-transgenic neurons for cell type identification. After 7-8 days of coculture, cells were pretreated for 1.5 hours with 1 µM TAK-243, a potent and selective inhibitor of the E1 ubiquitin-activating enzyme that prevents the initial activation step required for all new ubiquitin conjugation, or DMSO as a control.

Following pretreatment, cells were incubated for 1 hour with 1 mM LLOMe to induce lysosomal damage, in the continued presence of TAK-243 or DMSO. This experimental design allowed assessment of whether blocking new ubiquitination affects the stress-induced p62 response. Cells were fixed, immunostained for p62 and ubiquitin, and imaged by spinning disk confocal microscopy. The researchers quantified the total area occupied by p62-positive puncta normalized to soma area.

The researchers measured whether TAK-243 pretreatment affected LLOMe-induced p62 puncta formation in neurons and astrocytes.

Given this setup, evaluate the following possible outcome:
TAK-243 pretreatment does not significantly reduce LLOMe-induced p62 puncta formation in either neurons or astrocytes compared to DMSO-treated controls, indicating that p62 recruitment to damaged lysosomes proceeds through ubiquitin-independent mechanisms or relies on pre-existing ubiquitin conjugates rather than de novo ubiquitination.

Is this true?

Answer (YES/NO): NO